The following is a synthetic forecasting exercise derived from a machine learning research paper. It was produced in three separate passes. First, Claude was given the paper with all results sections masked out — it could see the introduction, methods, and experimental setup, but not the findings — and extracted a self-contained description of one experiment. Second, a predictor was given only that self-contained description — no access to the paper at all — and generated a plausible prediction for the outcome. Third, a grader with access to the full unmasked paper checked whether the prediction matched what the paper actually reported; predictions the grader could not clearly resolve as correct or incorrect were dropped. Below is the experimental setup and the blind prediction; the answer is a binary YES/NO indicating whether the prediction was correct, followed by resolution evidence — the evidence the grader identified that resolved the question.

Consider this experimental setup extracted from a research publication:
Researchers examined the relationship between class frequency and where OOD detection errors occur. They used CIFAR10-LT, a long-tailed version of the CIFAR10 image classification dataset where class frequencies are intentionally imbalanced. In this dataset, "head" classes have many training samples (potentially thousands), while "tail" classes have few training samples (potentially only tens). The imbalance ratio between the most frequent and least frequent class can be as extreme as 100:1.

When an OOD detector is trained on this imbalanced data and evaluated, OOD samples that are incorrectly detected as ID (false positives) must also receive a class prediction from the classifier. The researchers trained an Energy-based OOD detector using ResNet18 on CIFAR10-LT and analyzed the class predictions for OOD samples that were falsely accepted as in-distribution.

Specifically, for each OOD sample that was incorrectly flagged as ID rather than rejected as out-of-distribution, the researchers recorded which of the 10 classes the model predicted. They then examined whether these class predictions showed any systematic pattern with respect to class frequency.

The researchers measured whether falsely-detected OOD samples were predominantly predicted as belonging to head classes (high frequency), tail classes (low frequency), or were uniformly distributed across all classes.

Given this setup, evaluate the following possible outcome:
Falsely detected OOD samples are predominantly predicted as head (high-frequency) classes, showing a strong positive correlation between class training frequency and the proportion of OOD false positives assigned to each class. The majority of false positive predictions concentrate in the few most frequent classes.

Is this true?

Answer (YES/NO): YES